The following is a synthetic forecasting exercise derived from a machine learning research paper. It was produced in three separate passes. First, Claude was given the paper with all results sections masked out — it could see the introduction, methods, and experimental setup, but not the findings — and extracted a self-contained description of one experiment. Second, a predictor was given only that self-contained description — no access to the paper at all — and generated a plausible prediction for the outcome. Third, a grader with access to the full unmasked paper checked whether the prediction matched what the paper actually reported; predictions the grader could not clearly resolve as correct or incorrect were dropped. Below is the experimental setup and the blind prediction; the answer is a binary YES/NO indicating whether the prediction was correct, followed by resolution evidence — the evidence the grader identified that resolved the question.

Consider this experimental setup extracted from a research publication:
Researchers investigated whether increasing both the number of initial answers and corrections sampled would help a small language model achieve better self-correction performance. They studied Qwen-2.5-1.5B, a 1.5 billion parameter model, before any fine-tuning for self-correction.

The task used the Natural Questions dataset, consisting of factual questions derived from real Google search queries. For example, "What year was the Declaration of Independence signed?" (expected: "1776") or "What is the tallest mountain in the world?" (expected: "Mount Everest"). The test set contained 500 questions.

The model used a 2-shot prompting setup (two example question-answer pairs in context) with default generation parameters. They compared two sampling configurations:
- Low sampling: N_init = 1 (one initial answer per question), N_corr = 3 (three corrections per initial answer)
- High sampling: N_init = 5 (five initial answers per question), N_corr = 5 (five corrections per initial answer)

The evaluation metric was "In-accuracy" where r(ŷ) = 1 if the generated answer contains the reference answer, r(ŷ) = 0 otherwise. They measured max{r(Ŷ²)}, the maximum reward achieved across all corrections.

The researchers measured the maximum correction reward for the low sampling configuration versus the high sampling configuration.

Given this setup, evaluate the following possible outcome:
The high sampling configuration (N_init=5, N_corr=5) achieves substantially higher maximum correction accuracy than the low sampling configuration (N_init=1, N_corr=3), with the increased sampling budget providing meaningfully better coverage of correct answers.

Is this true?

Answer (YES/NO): YES